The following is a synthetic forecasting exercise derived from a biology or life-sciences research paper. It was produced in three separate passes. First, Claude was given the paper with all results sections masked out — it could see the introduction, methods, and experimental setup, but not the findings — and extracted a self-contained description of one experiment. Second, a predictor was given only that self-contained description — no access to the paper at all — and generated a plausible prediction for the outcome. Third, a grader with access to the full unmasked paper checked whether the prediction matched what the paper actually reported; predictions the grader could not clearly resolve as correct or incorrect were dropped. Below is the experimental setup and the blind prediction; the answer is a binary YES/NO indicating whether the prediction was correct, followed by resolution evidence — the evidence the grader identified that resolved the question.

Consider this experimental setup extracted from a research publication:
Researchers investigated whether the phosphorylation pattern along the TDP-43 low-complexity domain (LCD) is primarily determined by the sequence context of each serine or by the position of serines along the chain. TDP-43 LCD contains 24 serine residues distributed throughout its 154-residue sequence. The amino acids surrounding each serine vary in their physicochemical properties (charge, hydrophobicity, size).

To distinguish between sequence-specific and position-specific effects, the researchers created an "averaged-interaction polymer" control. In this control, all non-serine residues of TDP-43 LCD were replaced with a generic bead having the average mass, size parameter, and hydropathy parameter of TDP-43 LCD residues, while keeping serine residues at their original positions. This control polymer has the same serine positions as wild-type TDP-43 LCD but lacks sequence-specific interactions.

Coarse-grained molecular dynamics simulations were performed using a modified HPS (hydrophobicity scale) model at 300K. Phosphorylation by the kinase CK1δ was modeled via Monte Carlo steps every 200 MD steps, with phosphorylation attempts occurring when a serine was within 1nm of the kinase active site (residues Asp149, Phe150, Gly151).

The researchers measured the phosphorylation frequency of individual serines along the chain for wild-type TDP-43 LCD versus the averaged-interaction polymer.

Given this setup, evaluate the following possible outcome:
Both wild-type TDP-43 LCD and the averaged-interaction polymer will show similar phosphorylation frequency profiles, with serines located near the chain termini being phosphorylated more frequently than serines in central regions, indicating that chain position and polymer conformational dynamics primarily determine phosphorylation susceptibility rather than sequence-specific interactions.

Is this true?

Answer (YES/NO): NO